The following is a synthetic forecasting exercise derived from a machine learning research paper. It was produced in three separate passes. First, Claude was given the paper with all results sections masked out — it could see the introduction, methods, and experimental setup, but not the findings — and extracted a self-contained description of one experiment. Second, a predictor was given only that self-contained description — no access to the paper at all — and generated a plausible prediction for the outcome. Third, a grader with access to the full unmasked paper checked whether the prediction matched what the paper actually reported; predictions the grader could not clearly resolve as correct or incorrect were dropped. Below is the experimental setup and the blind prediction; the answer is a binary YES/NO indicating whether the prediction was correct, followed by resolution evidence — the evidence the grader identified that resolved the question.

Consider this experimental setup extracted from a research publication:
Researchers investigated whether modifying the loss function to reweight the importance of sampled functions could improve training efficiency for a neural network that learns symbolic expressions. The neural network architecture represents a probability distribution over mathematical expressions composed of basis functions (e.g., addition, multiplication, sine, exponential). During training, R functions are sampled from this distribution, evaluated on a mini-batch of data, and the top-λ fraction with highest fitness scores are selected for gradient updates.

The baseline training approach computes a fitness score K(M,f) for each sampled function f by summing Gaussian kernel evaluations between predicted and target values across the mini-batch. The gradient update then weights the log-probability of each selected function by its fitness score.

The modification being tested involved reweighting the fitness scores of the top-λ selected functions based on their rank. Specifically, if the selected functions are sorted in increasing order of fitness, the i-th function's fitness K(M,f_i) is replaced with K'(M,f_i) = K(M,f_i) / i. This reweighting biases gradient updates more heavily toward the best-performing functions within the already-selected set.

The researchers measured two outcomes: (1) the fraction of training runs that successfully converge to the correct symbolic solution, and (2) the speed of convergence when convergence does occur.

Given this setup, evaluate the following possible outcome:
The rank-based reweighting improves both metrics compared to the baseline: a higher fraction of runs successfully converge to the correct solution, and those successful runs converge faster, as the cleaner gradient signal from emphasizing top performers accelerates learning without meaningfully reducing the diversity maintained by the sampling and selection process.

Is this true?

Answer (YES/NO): NO